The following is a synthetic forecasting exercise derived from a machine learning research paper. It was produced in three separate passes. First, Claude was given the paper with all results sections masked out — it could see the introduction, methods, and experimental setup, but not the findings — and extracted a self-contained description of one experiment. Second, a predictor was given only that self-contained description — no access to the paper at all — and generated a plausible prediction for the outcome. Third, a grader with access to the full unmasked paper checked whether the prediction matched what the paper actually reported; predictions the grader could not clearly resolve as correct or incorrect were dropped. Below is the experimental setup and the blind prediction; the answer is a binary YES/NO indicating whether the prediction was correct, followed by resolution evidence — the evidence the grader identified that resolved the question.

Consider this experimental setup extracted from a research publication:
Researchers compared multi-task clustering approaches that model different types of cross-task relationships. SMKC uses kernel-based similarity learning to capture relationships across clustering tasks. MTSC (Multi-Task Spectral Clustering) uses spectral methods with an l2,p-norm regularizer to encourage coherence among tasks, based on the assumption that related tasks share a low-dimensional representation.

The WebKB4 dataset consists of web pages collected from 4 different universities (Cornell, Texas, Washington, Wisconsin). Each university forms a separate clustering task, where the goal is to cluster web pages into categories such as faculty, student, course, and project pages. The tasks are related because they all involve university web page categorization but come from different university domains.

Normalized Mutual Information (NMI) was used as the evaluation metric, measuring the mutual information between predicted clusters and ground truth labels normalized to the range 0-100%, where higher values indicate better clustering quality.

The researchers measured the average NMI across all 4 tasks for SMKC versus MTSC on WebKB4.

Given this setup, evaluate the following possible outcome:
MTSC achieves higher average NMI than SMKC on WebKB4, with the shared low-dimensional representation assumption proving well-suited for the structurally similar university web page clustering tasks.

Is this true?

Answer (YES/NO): YES